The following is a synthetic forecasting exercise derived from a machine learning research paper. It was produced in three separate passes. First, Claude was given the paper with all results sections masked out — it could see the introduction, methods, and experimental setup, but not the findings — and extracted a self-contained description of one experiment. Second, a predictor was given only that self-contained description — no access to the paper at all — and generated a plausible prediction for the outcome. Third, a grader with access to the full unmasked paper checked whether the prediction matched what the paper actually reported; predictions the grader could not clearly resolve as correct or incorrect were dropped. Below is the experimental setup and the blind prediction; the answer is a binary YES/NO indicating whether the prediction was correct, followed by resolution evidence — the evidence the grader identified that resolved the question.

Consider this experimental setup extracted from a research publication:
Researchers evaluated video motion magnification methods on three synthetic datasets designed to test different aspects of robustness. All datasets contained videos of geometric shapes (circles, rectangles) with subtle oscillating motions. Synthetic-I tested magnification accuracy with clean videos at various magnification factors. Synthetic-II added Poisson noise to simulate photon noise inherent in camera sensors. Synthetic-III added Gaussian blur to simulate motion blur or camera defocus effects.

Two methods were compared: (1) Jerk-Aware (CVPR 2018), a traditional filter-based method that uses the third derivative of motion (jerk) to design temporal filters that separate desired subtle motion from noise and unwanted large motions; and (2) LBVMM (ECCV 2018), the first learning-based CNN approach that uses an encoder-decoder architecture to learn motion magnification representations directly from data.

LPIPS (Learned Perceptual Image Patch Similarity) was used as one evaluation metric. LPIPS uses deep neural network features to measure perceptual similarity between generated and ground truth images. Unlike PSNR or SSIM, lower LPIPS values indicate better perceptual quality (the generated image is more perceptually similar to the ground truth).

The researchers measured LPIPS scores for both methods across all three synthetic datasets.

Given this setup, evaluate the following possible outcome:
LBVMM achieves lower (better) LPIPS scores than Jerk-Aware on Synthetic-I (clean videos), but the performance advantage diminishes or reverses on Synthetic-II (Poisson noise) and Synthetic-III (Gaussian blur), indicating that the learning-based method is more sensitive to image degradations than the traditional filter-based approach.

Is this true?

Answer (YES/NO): NO